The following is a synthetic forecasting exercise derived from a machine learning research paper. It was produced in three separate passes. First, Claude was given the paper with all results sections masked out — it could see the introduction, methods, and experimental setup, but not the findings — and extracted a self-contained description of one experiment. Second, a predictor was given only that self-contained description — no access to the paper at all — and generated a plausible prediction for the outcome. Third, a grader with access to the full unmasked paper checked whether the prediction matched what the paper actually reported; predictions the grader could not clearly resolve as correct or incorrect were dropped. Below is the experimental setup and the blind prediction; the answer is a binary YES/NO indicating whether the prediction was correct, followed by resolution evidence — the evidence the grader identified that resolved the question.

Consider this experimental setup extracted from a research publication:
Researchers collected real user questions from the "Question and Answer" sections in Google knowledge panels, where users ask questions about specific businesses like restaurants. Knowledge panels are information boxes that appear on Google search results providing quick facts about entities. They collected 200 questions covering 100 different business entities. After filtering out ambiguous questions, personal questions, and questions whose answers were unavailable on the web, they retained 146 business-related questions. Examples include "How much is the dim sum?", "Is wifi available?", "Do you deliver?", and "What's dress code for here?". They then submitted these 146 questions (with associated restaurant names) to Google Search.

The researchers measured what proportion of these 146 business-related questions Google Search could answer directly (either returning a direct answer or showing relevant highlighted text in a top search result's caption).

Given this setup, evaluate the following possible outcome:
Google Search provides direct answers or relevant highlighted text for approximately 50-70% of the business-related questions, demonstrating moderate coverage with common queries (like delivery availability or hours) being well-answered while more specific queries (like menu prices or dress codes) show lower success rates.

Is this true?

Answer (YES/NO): NO